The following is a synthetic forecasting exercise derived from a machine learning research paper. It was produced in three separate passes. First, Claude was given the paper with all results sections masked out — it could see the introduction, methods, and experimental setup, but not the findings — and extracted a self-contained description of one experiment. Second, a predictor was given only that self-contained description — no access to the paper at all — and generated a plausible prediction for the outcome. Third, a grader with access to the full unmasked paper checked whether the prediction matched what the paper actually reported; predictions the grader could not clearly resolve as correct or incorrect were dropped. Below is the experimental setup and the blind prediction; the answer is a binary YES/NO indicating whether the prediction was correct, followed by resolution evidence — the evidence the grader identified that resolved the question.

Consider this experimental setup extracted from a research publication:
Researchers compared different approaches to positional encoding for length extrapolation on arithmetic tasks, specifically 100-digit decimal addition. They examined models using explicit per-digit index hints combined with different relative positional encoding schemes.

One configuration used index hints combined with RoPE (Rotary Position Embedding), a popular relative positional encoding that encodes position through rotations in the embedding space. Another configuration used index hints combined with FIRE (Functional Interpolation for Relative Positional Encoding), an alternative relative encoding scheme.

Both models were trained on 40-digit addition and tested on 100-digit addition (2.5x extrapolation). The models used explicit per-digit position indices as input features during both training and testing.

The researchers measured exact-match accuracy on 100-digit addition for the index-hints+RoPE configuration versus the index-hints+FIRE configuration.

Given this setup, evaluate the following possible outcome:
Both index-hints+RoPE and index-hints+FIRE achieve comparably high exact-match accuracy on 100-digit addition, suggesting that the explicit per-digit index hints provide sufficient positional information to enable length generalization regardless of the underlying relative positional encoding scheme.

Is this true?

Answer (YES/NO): NO